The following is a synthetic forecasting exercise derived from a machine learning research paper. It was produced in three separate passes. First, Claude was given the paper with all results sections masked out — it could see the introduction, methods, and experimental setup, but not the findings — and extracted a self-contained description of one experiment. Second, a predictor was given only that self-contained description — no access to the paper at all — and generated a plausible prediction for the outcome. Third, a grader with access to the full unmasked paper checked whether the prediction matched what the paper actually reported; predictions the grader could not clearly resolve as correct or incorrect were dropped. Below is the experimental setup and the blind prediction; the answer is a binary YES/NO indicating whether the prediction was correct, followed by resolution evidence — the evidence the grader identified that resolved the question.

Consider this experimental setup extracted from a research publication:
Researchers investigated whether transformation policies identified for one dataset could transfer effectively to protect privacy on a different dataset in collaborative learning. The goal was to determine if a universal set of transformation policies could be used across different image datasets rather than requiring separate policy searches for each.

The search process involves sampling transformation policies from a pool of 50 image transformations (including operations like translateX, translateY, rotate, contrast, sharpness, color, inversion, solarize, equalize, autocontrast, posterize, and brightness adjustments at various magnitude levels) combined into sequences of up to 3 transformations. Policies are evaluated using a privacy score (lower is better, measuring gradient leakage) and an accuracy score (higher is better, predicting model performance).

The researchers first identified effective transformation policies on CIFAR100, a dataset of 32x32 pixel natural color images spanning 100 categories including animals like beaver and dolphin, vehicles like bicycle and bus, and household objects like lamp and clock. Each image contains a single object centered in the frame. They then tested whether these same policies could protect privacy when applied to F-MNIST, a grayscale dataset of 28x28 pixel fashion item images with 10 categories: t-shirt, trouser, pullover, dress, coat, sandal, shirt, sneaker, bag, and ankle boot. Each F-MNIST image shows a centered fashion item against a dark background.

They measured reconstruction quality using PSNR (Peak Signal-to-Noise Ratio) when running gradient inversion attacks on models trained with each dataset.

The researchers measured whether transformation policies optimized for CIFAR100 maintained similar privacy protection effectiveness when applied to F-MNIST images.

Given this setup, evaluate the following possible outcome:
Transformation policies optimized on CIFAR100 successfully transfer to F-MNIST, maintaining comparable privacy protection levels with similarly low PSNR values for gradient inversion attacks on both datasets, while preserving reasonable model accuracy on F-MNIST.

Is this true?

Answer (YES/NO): YES